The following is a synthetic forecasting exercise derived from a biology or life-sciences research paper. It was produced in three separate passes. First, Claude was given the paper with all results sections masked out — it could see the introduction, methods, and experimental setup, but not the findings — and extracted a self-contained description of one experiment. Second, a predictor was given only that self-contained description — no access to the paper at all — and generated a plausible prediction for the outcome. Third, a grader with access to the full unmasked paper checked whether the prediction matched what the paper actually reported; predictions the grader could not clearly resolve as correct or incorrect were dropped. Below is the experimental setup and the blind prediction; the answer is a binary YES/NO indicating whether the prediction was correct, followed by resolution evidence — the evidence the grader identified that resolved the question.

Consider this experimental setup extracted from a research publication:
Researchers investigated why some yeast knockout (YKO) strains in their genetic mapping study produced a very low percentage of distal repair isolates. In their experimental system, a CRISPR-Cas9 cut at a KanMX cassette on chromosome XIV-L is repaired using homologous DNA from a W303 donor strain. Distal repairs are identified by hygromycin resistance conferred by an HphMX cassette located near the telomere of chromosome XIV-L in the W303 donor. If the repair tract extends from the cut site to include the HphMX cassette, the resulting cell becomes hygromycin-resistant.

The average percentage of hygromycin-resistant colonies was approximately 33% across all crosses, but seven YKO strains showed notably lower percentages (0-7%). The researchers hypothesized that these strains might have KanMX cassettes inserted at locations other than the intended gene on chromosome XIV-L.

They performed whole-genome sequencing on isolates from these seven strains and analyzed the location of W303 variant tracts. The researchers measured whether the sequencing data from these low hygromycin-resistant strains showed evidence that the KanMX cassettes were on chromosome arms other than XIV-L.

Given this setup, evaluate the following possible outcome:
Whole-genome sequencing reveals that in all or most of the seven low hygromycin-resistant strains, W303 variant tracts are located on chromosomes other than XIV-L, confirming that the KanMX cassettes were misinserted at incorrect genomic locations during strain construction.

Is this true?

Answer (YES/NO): YES